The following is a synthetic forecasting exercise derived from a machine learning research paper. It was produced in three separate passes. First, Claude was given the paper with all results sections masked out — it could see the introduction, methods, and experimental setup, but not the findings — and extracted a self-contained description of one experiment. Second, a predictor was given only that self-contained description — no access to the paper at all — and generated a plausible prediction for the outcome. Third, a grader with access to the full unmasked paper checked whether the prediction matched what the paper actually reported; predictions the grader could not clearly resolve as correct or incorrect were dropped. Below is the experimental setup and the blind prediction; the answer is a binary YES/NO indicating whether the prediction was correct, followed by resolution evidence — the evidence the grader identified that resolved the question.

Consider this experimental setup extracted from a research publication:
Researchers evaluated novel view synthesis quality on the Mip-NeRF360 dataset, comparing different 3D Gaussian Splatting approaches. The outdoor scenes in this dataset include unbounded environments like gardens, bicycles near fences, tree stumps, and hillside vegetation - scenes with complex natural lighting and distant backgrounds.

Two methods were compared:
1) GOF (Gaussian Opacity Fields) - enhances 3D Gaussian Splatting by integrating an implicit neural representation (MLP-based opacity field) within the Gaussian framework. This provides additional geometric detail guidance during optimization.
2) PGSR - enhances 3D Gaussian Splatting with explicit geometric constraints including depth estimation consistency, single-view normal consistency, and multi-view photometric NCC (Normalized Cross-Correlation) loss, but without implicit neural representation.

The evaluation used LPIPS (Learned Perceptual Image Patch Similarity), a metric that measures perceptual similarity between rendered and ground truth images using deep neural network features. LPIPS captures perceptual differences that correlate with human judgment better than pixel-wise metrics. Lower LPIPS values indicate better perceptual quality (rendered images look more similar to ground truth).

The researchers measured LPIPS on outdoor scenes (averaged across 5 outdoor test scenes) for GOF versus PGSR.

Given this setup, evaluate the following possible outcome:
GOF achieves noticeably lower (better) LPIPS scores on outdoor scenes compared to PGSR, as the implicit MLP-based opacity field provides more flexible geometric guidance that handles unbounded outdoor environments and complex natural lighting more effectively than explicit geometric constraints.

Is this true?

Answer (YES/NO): NO